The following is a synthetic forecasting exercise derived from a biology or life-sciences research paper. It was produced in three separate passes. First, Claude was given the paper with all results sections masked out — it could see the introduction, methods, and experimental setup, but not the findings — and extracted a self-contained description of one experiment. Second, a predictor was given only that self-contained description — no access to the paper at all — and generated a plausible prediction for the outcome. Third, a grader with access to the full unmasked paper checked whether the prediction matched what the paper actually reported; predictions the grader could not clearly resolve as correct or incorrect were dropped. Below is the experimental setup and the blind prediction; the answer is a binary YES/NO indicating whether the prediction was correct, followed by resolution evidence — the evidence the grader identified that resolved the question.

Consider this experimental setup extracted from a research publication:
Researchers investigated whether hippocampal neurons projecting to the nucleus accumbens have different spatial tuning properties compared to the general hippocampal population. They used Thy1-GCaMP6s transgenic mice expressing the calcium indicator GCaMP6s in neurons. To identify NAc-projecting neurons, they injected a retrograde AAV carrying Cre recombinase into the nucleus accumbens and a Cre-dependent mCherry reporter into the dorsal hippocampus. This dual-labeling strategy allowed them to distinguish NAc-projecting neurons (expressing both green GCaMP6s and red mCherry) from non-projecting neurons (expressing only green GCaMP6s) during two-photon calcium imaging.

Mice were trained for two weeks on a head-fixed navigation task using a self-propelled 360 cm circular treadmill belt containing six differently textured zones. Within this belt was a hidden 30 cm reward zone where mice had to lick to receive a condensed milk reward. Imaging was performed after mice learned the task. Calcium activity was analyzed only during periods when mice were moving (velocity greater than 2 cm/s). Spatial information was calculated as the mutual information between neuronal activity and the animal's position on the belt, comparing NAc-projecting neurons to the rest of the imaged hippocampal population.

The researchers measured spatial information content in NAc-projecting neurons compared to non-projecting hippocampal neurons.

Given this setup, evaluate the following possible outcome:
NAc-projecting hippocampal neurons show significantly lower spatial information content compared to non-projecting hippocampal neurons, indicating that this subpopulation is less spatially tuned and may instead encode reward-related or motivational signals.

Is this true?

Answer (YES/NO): NO